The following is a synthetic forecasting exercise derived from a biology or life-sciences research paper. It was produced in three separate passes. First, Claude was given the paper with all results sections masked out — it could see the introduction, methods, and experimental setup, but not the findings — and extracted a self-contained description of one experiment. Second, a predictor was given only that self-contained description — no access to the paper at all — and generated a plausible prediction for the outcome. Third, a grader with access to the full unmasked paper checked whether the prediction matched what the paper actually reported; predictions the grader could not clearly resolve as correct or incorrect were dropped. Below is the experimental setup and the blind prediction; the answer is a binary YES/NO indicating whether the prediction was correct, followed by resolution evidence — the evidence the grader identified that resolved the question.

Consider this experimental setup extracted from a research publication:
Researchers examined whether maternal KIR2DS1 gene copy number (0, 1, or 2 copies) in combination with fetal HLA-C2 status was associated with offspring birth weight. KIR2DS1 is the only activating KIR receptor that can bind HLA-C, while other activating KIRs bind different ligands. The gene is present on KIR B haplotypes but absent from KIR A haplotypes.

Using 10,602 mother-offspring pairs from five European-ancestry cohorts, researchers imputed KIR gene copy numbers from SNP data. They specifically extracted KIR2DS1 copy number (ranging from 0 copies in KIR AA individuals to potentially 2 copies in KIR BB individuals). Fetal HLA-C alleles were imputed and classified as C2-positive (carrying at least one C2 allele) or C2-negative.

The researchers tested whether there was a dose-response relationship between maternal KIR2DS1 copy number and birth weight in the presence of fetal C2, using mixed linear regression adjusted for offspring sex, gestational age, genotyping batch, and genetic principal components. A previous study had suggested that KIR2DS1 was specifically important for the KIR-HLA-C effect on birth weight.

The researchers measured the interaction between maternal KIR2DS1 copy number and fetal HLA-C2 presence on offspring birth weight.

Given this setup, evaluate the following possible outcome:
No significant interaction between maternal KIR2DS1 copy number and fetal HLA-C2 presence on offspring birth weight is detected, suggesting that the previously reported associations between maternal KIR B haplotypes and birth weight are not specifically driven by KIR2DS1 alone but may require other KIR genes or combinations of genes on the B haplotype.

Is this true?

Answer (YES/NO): NO